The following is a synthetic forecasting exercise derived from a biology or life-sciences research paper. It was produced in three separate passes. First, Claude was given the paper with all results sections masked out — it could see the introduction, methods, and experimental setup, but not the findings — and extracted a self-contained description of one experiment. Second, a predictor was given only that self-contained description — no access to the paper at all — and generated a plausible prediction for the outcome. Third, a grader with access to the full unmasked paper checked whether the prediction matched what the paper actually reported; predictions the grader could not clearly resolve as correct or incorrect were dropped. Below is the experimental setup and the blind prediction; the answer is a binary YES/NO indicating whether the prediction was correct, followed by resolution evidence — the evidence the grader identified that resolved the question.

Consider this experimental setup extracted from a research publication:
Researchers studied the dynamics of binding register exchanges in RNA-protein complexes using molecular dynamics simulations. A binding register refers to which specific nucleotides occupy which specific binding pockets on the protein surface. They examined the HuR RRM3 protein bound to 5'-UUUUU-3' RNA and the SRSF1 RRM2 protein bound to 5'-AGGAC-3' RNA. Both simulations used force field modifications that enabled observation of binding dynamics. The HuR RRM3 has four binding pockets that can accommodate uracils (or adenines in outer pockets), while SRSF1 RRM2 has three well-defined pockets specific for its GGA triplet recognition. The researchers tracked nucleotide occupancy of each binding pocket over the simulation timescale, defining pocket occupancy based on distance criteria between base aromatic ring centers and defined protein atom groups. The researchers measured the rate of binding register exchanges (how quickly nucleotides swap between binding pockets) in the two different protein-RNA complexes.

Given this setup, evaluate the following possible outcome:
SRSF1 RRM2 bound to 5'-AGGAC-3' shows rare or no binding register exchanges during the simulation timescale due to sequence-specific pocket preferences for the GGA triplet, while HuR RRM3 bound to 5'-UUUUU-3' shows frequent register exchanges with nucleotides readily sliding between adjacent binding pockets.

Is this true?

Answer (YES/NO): NO